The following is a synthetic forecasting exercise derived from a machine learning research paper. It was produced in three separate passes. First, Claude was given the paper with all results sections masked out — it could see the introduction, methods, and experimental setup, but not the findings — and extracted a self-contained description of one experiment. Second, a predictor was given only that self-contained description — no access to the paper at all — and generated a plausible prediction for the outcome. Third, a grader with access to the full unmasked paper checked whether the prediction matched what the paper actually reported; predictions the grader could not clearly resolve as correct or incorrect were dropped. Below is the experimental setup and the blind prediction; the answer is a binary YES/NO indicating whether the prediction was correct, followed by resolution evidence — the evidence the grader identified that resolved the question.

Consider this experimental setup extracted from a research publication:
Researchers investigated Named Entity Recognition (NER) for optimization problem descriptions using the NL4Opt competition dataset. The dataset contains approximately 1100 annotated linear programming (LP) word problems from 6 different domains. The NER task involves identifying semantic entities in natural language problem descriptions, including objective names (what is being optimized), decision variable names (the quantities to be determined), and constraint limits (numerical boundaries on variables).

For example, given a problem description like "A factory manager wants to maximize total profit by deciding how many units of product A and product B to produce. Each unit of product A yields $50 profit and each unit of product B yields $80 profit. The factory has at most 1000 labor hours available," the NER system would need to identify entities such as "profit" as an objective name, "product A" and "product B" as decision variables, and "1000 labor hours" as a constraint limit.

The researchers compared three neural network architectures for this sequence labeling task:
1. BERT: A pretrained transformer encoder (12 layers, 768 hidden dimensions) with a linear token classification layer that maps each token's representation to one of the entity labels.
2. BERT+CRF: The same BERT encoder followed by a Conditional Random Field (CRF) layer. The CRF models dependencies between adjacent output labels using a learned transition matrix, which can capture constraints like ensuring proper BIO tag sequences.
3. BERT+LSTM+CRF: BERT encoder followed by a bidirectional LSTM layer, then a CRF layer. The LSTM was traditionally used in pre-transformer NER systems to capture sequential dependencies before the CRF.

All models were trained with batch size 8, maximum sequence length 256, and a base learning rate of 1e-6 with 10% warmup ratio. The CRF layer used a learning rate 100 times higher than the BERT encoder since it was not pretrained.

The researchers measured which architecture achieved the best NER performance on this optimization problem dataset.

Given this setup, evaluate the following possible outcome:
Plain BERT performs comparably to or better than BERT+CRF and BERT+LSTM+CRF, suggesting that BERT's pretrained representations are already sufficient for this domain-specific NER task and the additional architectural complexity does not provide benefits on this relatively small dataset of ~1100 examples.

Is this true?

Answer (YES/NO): NO